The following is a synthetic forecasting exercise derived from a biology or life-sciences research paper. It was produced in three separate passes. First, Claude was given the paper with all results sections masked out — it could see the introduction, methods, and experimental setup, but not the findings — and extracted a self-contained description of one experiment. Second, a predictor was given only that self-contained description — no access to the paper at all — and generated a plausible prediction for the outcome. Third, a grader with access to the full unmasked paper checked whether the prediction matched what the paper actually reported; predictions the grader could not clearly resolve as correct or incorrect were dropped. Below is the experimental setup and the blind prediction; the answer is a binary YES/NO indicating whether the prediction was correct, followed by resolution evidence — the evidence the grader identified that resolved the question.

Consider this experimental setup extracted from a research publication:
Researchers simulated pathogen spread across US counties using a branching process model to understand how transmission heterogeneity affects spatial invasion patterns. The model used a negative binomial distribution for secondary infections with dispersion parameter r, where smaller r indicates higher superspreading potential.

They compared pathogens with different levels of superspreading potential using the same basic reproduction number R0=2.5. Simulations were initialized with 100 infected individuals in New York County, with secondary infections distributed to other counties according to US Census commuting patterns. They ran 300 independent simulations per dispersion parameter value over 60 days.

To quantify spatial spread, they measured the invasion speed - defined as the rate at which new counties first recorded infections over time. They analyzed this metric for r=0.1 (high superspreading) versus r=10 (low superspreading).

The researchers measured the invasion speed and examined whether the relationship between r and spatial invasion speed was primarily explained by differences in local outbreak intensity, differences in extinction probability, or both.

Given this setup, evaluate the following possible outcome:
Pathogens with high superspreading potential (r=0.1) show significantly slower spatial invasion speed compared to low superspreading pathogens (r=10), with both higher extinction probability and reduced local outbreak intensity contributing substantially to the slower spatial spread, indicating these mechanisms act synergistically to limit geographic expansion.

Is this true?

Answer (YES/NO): NO